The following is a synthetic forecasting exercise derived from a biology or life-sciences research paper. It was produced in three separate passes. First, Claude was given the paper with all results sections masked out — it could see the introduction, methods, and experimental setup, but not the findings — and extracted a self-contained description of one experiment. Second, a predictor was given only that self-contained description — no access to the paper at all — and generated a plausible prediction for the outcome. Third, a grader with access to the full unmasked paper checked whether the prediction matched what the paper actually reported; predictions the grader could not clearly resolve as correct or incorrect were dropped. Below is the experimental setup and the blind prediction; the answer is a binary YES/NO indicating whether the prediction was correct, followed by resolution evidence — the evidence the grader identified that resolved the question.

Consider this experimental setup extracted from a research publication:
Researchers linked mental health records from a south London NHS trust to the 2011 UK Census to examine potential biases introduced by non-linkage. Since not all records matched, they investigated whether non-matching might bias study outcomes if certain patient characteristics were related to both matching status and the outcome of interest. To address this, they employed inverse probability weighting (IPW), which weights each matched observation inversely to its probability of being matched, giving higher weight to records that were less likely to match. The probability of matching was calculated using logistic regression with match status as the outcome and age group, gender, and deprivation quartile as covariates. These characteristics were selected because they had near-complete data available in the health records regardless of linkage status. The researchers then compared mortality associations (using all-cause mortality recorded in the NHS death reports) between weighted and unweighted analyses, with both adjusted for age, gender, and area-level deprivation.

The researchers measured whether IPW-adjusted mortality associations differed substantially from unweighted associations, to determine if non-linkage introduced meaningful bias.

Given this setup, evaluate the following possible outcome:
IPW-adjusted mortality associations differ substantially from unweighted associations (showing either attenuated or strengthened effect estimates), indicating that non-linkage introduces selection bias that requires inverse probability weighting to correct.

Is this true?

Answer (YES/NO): NO